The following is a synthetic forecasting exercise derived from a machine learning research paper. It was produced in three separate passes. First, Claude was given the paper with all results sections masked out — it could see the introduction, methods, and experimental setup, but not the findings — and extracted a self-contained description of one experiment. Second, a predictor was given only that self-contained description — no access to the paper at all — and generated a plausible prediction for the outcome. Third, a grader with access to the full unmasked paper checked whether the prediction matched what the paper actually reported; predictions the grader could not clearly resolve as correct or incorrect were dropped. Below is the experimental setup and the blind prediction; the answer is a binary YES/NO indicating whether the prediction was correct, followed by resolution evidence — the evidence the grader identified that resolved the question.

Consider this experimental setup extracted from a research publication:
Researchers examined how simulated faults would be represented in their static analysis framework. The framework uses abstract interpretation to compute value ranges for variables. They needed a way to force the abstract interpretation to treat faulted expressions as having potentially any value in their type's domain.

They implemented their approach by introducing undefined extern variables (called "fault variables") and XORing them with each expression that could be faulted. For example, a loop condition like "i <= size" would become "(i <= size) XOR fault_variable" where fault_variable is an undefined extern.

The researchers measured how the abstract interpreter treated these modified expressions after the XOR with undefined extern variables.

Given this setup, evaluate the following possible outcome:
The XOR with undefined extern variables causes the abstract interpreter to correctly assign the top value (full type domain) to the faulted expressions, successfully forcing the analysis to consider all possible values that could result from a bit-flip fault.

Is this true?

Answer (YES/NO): YES